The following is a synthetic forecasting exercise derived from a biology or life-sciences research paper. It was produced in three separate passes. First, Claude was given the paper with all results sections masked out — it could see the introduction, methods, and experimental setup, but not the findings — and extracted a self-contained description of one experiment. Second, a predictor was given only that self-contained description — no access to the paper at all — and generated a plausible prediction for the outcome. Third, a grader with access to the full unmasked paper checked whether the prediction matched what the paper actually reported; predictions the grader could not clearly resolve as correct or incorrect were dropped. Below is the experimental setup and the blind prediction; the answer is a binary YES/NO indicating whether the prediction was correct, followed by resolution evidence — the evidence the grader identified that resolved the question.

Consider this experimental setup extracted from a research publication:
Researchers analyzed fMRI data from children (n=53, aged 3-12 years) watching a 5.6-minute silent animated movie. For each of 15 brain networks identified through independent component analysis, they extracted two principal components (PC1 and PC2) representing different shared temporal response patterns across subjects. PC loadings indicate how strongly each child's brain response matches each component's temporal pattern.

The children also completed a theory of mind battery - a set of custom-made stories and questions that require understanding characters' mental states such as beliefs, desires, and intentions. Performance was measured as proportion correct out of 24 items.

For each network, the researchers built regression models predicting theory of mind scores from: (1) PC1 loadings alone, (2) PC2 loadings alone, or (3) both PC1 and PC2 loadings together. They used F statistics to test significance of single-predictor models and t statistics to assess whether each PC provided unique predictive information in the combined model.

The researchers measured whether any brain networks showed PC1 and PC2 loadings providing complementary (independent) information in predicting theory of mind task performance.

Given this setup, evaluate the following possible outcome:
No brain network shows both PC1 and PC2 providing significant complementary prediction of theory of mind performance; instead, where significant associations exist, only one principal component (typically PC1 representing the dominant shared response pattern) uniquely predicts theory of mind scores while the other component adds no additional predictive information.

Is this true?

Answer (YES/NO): NO